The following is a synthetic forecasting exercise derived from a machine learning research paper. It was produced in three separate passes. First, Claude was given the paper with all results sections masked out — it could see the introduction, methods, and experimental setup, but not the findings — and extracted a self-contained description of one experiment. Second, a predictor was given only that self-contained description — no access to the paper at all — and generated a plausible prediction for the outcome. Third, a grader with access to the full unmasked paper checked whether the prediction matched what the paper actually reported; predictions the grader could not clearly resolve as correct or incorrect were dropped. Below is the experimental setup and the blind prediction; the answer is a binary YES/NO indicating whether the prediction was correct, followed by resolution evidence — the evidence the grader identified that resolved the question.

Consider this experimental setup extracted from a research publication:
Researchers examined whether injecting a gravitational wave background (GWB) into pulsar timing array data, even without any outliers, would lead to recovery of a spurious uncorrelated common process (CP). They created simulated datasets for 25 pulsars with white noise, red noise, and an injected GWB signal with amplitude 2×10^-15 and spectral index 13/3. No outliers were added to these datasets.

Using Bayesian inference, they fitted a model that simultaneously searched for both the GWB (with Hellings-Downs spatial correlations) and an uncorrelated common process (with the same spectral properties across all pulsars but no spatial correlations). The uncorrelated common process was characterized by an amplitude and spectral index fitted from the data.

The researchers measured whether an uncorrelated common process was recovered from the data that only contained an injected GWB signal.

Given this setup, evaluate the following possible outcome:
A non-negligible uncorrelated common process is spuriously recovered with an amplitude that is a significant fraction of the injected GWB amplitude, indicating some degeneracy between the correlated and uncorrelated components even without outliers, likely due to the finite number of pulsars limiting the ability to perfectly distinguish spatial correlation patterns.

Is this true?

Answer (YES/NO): YES